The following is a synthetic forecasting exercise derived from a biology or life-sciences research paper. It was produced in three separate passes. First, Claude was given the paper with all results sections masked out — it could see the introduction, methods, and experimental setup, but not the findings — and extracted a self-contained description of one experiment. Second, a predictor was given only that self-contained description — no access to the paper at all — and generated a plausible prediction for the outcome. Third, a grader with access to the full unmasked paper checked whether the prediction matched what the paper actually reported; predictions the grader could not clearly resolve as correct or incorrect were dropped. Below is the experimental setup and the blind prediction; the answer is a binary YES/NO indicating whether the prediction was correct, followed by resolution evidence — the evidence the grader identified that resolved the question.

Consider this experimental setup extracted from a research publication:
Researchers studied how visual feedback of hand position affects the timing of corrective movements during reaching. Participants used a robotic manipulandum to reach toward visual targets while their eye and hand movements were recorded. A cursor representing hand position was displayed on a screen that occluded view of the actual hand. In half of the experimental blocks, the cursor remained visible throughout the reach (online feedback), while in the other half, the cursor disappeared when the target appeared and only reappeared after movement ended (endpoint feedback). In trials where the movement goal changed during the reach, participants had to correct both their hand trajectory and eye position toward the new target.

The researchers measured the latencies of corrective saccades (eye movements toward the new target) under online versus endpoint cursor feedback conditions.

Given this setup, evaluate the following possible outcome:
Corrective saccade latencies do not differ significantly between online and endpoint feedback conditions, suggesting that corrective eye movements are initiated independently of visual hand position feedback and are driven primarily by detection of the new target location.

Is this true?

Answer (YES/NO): YES